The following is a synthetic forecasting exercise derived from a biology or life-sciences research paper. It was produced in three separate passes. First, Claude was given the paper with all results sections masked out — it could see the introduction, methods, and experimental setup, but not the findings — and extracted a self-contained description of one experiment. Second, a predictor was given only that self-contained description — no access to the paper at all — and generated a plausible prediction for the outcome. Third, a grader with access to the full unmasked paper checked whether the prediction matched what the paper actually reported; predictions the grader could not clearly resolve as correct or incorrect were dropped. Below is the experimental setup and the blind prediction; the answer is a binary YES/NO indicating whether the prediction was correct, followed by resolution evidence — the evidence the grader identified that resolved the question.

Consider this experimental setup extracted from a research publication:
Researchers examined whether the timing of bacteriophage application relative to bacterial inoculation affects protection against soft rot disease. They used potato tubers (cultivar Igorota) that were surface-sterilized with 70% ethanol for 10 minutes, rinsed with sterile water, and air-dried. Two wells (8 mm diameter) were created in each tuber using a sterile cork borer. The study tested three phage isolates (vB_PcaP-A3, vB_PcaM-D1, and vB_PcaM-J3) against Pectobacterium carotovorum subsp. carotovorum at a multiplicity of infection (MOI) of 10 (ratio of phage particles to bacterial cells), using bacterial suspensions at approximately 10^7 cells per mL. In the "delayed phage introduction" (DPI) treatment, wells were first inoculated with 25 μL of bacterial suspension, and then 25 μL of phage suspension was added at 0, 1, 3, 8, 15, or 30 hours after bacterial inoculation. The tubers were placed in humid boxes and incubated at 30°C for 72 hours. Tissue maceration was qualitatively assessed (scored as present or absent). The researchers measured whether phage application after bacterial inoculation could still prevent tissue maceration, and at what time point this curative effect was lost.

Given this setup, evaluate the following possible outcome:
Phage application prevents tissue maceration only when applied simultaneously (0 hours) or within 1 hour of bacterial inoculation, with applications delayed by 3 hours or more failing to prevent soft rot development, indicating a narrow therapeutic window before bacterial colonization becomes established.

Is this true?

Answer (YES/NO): NO